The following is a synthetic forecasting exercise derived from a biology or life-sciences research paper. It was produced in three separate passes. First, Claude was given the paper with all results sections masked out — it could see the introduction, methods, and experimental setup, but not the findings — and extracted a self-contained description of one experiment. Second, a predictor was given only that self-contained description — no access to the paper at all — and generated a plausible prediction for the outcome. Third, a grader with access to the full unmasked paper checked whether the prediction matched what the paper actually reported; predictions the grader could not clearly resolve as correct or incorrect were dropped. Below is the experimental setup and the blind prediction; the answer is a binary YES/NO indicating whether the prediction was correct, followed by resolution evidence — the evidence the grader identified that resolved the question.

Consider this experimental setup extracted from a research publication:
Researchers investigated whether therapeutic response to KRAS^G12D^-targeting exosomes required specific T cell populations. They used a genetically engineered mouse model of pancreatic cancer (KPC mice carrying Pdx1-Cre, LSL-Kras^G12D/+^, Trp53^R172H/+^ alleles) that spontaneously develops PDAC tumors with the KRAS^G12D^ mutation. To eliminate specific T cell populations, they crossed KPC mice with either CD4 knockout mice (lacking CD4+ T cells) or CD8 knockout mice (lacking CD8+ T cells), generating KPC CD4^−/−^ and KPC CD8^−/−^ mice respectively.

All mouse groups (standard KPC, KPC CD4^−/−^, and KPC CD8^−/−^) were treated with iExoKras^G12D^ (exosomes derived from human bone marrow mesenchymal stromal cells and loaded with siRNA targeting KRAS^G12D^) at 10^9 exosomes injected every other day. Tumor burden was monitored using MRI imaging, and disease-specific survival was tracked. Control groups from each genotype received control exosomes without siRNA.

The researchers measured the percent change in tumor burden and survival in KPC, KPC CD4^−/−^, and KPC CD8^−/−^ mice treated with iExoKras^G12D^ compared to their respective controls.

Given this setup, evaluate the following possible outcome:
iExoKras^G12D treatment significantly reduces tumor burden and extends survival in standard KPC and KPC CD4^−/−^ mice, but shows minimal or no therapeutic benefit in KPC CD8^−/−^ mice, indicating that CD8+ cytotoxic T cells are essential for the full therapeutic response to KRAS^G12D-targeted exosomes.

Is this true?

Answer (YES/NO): YES